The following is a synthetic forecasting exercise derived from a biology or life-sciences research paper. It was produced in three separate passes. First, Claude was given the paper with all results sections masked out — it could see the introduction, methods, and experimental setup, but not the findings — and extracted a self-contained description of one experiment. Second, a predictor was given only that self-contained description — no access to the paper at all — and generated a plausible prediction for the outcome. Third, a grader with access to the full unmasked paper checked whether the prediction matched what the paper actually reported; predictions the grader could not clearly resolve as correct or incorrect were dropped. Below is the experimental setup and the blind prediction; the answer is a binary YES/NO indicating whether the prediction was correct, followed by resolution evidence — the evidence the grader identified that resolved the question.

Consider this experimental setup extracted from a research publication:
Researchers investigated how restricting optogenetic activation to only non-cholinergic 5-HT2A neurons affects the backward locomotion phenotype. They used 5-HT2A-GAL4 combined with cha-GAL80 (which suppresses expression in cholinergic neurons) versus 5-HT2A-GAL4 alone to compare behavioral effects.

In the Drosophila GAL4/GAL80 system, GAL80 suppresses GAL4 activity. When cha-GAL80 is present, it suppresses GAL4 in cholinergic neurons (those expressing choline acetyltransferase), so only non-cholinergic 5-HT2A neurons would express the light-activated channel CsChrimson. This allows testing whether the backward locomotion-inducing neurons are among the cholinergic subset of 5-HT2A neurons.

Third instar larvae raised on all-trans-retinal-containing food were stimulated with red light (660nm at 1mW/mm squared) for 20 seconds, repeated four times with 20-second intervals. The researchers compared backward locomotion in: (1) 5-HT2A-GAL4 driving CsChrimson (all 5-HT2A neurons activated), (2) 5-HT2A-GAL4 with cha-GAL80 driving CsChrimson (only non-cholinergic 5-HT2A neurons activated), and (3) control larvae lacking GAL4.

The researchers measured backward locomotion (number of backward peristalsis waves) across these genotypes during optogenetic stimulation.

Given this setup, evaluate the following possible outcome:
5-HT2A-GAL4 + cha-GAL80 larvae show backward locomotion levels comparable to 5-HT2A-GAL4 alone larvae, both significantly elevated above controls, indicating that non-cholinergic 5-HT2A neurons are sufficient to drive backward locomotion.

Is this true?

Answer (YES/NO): NO